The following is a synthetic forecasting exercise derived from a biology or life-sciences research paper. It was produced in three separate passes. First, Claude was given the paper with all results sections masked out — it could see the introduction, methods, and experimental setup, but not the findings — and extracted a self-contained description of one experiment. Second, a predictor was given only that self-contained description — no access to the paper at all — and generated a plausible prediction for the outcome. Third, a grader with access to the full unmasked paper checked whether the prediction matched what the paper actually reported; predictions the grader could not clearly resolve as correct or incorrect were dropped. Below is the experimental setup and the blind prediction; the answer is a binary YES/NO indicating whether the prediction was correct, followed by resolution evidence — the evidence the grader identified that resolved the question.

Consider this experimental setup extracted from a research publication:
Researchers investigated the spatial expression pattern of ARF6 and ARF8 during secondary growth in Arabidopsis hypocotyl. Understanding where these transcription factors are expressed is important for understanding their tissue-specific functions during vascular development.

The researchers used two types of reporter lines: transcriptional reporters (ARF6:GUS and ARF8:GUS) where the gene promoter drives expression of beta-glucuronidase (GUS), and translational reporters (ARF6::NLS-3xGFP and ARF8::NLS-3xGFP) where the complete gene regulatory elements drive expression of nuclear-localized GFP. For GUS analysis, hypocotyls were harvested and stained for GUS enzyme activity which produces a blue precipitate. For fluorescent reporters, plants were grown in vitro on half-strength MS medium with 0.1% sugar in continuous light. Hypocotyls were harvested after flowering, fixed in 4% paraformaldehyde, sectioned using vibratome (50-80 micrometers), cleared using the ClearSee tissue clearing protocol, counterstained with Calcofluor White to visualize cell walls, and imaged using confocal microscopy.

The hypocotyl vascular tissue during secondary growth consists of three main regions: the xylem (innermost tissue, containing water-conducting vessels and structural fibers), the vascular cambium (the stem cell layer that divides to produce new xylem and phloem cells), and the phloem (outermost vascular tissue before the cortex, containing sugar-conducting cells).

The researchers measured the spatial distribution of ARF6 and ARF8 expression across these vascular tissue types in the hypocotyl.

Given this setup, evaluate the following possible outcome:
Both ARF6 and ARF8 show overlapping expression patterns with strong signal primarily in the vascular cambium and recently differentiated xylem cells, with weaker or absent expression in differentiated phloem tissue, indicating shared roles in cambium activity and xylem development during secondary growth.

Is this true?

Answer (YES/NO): NO